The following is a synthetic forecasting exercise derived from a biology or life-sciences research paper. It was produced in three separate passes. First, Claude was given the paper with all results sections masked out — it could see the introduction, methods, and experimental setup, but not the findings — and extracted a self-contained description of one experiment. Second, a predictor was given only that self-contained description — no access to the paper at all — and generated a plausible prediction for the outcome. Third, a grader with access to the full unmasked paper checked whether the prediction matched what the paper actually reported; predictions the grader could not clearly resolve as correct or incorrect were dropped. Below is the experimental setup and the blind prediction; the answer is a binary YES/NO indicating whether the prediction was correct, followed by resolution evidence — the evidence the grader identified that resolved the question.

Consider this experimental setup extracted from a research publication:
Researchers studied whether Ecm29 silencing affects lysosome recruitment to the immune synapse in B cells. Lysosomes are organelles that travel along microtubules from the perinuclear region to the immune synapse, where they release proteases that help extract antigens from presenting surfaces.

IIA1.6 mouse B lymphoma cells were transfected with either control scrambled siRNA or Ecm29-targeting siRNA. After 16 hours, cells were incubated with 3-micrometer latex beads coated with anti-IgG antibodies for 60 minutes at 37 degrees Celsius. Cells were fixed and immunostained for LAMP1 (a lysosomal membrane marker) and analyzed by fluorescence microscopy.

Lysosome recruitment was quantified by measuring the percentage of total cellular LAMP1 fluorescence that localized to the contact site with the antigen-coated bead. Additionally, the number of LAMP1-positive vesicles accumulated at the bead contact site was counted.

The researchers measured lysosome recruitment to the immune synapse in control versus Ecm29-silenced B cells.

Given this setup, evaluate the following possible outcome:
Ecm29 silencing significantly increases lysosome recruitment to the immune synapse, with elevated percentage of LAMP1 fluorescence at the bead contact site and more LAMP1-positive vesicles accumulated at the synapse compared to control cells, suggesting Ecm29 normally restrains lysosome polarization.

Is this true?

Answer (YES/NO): NO